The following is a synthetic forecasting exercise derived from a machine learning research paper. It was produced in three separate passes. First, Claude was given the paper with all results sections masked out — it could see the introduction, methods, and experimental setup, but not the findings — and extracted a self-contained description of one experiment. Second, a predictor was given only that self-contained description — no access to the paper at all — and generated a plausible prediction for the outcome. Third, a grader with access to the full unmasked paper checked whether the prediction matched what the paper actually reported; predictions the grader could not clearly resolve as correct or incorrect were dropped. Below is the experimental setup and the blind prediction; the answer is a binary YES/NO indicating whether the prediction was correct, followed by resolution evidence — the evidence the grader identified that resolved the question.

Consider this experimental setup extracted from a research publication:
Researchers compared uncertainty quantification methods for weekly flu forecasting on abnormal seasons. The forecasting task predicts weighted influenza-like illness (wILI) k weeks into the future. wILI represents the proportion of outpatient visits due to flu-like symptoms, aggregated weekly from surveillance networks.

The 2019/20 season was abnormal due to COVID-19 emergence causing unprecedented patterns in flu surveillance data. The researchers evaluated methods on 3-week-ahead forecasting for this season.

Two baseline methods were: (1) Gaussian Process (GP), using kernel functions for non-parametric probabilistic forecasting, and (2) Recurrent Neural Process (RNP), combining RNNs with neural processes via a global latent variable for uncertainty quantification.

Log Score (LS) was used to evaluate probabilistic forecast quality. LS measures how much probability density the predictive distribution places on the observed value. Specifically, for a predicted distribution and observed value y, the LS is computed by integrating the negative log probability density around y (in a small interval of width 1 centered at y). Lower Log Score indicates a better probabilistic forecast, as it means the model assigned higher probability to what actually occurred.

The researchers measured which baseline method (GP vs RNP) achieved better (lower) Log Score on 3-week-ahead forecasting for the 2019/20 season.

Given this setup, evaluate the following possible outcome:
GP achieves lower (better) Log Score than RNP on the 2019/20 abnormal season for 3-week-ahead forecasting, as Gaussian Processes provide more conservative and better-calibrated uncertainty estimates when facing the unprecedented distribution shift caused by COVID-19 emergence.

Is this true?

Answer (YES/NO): YES